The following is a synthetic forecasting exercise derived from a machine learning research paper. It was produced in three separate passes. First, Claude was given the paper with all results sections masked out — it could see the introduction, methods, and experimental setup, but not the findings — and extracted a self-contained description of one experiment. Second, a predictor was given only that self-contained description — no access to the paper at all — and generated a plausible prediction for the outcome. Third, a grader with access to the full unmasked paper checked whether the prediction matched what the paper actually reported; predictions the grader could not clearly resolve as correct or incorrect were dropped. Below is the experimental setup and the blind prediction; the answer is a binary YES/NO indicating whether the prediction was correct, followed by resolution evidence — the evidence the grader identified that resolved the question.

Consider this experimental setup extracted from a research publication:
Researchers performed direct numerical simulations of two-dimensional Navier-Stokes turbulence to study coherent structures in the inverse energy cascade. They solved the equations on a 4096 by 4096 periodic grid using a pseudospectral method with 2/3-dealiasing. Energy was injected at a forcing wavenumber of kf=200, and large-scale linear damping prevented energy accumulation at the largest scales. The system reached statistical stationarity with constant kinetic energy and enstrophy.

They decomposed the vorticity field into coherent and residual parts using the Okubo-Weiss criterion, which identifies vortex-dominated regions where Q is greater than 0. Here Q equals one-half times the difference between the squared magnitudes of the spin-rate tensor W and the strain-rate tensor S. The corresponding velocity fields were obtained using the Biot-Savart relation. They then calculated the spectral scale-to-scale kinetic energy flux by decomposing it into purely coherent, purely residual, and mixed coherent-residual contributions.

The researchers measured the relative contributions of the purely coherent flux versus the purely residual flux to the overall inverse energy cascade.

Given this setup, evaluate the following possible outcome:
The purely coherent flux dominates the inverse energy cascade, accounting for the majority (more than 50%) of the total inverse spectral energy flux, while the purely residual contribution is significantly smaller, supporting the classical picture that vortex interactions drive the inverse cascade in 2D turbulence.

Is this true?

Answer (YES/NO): NO